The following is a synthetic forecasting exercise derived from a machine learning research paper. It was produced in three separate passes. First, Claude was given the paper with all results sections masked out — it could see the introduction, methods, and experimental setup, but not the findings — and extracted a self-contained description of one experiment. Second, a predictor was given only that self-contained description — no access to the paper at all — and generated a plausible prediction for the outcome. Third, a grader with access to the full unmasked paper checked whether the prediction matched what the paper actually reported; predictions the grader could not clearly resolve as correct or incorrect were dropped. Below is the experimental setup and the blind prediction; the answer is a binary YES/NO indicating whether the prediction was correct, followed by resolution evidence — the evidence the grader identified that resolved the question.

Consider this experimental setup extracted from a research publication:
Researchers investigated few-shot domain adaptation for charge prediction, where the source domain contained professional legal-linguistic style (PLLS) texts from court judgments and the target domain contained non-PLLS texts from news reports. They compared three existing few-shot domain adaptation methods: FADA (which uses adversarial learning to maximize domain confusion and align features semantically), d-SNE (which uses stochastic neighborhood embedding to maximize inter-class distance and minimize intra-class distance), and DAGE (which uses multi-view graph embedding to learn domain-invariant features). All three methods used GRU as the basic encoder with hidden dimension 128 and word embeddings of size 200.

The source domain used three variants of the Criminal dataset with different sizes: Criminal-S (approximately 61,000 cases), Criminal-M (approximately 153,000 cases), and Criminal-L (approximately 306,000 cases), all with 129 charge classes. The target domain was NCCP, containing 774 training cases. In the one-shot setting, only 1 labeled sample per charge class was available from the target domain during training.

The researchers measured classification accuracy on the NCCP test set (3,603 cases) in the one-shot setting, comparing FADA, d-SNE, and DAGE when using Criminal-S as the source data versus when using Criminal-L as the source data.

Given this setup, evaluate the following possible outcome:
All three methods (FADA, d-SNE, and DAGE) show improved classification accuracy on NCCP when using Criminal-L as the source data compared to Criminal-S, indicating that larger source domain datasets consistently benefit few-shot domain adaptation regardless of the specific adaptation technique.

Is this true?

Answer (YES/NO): NO